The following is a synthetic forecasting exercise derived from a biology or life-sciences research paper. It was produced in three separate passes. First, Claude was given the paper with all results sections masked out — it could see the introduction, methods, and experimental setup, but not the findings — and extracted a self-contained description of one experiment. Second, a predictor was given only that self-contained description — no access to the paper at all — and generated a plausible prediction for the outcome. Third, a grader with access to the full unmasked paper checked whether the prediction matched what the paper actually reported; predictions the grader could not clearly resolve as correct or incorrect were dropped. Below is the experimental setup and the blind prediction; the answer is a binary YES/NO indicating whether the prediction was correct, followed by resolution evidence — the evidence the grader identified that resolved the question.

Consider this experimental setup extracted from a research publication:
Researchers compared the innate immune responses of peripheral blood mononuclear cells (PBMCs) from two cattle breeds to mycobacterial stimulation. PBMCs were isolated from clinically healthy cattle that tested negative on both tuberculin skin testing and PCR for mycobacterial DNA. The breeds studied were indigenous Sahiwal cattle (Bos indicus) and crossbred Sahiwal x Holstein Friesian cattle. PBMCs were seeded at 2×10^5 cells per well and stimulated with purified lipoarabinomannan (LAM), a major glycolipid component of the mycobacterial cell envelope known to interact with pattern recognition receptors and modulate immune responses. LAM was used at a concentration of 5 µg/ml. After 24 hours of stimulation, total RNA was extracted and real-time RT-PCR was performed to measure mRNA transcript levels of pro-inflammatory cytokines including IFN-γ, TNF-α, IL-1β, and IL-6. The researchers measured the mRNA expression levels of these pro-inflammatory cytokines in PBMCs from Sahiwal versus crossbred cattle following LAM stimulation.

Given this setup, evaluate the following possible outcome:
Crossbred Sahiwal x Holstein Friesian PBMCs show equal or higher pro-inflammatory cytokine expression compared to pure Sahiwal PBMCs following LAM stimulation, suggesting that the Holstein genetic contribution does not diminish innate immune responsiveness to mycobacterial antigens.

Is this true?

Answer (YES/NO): YES